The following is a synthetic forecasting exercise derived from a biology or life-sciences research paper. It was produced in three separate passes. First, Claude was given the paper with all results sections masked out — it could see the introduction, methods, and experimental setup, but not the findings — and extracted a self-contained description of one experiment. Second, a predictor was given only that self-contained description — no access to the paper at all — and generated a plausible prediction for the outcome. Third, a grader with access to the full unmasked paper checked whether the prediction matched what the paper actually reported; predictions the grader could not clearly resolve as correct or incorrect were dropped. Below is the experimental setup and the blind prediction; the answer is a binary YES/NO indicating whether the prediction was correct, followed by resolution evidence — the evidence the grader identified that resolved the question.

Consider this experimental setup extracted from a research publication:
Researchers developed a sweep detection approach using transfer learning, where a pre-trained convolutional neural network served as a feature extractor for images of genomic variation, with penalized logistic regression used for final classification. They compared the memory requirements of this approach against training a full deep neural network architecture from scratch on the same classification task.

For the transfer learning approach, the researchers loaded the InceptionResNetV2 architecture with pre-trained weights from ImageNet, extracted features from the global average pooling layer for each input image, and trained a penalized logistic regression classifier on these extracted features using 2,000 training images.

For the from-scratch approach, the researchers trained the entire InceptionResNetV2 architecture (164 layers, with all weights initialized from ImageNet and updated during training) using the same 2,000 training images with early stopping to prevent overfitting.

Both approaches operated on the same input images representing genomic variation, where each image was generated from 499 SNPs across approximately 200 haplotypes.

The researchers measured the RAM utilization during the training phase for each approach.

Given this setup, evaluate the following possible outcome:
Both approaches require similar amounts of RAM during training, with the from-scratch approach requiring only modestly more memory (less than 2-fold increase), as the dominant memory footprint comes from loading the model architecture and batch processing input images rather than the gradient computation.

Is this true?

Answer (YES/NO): NO